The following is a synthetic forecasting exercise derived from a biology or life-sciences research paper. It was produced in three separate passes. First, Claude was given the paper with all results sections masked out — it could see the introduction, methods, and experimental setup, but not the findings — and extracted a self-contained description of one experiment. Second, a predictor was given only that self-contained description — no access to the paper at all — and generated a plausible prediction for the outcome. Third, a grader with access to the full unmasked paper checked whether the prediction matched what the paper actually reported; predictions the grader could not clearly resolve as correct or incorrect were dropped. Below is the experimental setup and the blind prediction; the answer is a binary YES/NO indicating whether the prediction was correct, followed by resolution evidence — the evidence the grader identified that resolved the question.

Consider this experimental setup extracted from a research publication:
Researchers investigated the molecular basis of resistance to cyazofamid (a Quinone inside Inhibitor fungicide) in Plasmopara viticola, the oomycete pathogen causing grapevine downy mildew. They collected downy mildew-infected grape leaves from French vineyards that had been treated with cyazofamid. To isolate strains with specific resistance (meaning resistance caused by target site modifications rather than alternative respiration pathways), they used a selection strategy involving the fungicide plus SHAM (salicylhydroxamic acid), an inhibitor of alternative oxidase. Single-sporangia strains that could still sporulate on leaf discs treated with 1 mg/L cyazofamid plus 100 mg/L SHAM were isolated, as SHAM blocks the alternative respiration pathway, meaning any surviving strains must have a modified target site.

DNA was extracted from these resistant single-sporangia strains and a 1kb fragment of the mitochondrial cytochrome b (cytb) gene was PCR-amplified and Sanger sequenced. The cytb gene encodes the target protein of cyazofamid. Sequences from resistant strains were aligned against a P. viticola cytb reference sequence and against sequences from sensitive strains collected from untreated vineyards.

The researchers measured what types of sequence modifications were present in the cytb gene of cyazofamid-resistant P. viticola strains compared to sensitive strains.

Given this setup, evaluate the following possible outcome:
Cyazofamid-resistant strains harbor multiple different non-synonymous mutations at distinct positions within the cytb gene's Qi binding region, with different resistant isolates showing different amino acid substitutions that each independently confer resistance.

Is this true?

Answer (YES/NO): NO